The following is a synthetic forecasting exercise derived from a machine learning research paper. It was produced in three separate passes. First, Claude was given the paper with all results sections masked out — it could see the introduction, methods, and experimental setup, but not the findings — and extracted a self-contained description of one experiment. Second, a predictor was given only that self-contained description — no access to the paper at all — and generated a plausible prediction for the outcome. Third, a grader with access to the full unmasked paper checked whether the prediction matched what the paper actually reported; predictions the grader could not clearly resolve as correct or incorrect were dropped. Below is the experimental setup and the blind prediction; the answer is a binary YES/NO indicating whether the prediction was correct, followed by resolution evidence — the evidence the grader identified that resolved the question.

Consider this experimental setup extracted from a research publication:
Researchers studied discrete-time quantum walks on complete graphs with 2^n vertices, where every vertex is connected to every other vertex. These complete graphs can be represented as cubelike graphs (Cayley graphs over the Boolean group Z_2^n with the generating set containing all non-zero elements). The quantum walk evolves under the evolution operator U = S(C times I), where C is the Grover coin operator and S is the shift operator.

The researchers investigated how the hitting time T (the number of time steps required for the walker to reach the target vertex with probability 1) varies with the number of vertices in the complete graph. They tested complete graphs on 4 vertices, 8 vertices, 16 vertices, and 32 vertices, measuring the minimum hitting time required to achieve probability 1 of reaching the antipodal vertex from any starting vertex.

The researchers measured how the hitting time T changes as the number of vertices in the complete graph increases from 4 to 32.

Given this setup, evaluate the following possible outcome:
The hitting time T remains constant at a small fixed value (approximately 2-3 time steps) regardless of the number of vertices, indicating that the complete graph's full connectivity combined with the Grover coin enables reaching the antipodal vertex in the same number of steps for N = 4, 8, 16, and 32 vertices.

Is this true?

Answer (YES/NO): NO